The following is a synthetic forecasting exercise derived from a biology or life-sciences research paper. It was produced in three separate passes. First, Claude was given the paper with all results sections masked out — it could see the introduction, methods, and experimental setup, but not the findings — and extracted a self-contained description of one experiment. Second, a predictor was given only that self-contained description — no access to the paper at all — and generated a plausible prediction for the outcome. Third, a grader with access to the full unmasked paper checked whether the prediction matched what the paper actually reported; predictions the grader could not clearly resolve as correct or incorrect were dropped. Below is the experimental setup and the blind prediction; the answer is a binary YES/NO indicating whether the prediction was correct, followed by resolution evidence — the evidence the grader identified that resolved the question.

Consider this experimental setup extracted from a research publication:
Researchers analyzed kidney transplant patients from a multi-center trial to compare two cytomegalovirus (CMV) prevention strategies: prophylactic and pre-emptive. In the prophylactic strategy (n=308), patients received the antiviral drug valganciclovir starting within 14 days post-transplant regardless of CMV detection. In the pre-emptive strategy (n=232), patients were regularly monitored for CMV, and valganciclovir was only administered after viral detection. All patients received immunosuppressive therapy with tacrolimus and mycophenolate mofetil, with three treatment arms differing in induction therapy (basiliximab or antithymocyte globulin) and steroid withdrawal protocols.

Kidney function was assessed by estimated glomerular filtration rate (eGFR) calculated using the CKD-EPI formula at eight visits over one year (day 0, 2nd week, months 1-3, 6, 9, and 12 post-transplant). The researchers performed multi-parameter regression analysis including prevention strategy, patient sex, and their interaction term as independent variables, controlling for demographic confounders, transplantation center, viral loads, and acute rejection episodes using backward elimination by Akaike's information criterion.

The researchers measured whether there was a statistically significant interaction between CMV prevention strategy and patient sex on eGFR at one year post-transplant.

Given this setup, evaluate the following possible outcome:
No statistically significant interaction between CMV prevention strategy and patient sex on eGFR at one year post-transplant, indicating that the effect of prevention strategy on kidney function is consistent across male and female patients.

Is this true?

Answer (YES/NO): NO